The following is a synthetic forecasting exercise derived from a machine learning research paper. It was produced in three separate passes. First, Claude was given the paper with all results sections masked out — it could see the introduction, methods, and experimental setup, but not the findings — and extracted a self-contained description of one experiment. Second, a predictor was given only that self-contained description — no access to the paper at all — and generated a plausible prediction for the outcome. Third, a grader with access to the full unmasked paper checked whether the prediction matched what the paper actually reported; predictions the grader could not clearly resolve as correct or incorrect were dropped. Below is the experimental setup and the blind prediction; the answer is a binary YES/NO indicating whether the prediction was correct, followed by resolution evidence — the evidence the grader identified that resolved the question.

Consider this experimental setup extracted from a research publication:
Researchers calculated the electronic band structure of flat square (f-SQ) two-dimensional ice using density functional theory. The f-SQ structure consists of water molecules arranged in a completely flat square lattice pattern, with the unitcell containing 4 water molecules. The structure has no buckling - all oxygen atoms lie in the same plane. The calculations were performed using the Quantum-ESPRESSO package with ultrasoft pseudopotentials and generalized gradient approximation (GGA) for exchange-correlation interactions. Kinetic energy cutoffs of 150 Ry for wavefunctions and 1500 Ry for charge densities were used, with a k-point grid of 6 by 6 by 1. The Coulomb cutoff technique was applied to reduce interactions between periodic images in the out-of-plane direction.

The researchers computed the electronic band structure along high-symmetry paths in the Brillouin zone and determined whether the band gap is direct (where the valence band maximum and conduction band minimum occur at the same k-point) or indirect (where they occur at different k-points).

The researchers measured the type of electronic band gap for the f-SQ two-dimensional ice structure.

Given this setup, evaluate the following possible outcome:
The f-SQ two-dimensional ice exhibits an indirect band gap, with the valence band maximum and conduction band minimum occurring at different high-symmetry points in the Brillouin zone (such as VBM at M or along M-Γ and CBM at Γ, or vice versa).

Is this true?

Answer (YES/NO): NO